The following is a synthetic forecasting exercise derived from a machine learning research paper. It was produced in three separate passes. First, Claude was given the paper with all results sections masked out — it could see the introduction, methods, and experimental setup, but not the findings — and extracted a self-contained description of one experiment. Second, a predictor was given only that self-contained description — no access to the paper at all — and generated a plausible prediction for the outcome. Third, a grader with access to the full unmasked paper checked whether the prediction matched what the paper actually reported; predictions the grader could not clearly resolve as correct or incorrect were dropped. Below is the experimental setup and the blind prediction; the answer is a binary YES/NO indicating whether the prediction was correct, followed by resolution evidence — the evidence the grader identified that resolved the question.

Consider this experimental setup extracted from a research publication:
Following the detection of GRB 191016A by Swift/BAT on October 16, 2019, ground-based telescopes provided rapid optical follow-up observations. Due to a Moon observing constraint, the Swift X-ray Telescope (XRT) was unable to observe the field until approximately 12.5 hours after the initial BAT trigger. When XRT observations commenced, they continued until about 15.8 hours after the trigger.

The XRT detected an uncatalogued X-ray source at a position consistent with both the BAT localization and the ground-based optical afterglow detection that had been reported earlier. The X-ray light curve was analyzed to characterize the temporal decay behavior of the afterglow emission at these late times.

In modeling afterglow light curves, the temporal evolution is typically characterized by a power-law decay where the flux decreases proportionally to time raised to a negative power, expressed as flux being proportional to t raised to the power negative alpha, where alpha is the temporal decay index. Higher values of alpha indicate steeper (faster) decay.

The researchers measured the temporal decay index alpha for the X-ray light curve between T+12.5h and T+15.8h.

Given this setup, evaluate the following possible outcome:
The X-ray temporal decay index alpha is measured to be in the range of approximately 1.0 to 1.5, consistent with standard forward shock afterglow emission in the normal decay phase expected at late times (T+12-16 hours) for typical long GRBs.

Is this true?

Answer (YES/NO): NO